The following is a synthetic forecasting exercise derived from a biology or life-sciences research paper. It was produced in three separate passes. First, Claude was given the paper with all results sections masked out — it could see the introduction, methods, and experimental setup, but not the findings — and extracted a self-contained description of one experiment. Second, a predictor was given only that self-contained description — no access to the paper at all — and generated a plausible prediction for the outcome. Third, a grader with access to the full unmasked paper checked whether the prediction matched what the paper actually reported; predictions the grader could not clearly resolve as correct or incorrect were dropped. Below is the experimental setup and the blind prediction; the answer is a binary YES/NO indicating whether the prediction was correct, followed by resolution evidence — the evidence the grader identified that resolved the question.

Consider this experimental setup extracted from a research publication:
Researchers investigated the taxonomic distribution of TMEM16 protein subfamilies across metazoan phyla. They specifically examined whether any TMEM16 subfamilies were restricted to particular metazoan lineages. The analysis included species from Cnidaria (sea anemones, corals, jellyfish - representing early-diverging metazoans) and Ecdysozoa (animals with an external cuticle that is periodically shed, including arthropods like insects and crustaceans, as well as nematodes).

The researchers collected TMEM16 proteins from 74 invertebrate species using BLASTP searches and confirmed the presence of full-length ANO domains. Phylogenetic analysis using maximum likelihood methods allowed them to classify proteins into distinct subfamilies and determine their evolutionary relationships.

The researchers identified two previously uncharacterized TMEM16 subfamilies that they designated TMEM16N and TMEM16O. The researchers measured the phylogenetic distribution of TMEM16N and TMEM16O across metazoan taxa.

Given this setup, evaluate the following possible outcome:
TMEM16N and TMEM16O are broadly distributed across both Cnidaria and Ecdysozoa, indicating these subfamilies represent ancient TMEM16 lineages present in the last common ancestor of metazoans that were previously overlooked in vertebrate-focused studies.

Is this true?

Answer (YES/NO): NO